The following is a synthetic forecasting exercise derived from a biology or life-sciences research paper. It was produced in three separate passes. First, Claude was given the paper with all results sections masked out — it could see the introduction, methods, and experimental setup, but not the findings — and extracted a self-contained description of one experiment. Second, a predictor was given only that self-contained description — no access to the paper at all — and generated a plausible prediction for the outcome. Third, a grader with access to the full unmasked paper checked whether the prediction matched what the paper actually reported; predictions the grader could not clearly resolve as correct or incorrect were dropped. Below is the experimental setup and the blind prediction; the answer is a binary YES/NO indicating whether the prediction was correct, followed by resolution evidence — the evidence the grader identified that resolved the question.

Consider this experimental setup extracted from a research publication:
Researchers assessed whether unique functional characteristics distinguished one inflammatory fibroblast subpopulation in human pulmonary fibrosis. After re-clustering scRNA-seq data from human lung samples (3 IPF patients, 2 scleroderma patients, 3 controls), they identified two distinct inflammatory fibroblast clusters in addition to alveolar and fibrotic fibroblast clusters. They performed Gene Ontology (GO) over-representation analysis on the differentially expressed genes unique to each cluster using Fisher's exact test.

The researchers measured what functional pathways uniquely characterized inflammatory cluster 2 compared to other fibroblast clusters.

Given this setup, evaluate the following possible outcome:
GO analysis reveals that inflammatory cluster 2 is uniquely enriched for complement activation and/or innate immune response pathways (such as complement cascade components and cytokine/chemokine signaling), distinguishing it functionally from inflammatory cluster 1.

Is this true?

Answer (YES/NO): NO